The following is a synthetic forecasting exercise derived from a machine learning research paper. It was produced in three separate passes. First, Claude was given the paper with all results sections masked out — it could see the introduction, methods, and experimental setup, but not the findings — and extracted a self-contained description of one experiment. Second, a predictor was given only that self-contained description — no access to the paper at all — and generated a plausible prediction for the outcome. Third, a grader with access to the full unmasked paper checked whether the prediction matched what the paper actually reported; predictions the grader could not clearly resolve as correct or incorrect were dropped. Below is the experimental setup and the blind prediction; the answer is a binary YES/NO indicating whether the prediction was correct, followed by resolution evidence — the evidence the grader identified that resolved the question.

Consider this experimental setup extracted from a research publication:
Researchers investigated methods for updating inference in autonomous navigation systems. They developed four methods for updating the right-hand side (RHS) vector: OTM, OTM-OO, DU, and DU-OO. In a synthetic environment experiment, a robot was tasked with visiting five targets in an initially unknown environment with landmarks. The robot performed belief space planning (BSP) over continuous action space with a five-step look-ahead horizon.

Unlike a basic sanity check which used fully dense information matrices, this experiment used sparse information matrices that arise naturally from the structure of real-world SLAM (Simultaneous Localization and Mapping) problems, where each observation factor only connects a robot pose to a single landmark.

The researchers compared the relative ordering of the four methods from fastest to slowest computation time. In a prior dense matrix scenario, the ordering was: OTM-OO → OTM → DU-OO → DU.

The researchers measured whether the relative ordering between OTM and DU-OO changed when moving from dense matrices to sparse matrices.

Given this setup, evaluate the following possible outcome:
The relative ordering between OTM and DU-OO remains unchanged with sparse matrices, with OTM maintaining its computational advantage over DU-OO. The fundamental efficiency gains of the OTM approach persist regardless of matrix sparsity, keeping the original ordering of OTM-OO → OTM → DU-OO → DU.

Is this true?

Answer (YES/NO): NO